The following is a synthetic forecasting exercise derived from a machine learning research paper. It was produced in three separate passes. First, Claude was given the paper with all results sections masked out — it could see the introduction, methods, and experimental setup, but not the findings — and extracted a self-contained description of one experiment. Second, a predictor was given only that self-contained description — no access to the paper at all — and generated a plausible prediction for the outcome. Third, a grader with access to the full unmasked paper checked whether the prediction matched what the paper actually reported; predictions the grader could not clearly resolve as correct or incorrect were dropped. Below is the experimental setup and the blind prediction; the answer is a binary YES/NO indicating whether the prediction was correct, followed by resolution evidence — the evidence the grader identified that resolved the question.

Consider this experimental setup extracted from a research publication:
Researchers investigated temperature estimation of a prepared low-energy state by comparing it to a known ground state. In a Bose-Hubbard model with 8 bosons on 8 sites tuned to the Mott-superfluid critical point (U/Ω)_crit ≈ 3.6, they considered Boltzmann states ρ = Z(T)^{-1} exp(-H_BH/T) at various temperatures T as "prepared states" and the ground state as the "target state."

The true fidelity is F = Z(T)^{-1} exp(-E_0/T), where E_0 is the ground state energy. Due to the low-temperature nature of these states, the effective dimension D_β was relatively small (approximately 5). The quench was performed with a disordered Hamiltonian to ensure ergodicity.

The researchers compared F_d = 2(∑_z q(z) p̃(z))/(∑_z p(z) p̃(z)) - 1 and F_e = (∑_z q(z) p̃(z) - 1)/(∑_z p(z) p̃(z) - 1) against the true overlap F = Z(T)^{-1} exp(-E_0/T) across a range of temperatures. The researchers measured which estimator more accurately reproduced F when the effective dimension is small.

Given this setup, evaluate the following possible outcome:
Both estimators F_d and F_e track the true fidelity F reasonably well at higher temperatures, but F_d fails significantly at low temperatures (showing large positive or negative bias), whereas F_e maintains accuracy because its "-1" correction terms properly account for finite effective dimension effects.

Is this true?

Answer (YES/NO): NO